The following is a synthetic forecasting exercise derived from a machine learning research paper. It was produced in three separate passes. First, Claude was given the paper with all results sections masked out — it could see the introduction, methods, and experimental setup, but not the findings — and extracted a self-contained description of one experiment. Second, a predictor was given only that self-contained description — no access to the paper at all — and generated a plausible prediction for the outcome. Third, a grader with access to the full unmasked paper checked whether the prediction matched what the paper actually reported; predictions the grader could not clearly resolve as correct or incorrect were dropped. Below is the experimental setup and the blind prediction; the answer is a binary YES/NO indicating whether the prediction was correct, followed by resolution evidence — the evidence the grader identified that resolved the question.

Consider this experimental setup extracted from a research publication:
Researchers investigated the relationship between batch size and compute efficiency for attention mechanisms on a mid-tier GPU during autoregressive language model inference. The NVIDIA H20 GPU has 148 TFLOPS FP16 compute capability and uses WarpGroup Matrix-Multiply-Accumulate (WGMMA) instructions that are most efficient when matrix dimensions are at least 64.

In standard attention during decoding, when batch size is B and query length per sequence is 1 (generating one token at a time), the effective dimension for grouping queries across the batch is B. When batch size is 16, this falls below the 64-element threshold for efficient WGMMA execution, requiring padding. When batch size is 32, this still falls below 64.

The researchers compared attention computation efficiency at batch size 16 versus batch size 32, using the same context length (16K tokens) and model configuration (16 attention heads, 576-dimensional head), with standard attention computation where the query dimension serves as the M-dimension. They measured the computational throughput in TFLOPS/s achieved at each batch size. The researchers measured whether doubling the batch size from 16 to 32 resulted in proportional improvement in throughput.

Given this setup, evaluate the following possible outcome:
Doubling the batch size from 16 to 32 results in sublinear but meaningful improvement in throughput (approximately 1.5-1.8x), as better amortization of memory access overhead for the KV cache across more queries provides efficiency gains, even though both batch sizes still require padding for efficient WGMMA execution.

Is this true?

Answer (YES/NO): NO